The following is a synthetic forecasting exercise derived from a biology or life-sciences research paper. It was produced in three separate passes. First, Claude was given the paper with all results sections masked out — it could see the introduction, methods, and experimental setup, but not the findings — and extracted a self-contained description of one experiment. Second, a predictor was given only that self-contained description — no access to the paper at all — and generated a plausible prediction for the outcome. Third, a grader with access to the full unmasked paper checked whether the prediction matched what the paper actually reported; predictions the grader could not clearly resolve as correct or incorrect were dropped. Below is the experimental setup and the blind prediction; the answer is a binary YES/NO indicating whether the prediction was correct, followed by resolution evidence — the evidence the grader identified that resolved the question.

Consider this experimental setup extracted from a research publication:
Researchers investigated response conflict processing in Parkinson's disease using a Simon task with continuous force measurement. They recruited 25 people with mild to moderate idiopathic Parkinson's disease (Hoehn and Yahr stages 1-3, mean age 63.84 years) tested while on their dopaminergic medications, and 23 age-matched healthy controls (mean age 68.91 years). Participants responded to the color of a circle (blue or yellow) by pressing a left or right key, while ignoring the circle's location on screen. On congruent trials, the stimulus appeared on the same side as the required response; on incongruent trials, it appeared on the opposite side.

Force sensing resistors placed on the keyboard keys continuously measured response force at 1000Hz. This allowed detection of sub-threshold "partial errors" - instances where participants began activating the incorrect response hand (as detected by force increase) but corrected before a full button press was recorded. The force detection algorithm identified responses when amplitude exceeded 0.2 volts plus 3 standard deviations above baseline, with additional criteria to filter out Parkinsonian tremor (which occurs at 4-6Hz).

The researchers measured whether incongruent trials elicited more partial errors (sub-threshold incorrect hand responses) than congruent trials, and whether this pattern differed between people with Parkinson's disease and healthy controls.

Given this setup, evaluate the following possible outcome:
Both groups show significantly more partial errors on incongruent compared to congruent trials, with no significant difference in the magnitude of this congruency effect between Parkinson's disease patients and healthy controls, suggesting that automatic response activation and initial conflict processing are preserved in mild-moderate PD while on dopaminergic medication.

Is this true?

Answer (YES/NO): YES